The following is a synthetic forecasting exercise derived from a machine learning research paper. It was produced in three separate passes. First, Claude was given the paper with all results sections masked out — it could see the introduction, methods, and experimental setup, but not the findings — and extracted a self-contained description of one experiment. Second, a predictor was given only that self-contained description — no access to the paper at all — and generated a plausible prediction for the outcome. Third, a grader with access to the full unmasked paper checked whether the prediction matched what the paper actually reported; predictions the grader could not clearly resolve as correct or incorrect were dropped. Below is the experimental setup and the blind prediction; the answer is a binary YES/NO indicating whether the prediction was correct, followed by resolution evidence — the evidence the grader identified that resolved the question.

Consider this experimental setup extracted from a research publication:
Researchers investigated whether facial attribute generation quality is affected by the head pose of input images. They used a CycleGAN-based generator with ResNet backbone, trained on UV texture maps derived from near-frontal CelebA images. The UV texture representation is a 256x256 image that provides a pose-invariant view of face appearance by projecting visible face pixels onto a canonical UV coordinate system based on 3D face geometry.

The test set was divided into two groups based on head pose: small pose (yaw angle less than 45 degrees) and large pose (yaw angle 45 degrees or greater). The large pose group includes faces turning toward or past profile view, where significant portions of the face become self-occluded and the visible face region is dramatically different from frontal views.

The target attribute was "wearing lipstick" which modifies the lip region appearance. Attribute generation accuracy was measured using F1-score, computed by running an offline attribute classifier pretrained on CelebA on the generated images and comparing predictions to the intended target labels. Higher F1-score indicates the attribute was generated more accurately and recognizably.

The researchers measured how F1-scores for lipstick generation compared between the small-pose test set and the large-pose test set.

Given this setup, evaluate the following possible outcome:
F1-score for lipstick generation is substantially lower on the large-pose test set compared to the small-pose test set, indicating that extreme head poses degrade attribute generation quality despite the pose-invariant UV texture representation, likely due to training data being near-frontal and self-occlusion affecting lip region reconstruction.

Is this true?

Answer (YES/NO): NO